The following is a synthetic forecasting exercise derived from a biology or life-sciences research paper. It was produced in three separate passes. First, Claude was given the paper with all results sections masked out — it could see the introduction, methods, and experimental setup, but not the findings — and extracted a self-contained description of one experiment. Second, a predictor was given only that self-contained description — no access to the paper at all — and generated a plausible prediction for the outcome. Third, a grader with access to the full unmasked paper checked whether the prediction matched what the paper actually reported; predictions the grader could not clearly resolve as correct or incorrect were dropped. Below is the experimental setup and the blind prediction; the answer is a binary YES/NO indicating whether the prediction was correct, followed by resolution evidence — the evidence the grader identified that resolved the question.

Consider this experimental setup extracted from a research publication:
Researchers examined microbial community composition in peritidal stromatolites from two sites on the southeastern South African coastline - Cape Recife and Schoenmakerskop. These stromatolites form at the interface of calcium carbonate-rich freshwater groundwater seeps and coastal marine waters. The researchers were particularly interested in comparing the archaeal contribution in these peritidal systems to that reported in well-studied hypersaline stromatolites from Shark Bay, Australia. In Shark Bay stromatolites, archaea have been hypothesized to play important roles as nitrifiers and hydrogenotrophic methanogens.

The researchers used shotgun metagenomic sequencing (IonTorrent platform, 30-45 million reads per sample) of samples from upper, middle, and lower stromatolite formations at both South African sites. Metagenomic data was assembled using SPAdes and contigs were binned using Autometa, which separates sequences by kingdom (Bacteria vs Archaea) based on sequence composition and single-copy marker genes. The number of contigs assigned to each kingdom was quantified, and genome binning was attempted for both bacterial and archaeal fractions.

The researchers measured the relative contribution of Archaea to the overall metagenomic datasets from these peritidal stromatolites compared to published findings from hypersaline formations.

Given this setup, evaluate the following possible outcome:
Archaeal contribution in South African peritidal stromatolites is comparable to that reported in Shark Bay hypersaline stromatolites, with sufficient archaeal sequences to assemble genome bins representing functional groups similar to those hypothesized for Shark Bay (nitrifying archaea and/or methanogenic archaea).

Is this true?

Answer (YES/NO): NO